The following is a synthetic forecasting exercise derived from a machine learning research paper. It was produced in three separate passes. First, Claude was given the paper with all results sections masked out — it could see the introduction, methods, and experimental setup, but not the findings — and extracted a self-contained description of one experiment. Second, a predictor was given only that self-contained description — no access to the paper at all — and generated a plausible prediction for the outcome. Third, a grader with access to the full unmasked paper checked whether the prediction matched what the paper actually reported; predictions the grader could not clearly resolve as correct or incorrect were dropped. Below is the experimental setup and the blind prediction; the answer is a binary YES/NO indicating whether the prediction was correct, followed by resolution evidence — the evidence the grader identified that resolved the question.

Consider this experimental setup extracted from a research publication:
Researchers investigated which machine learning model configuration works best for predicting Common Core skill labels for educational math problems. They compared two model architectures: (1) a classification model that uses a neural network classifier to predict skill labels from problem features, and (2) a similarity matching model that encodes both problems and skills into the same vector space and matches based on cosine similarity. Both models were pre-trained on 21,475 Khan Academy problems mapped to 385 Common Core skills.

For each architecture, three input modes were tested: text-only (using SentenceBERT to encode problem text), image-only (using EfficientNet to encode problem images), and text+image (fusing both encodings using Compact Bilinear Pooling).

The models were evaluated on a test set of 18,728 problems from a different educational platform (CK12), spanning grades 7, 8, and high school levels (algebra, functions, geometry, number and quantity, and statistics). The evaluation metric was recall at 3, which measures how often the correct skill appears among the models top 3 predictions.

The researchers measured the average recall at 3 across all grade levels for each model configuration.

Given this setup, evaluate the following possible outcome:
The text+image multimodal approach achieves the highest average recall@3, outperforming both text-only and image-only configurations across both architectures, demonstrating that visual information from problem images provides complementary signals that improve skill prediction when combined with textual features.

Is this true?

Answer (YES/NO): YES